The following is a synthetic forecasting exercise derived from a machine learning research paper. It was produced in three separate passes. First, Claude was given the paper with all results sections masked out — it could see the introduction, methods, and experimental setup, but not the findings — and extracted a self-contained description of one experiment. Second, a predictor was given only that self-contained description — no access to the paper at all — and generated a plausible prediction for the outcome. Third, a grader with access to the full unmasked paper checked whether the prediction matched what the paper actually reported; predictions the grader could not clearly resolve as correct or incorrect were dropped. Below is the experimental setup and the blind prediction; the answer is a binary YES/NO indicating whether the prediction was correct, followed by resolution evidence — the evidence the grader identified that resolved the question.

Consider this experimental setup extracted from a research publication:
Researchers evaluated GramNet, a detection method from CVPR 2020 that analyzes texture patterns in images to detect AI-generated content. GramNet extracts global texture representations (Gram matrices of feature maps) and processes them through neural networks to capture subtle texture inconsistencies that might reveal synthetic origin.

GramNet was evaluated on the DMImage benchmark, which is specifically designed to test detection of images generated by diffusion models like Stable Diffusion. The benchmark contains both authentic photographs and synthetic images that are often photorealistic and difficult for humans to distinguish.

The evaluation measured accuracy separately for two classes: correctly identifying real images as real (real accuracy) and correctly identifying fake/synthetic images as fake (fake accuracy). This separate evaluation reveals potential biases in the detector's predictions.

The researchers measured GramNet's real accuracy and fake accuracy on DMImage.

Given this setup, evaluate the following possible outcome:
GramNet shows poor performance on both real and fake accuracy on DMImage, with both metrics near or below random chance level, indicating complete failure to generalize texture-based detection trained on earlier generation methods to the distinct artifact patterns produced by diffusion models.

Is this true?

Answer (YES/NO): NO